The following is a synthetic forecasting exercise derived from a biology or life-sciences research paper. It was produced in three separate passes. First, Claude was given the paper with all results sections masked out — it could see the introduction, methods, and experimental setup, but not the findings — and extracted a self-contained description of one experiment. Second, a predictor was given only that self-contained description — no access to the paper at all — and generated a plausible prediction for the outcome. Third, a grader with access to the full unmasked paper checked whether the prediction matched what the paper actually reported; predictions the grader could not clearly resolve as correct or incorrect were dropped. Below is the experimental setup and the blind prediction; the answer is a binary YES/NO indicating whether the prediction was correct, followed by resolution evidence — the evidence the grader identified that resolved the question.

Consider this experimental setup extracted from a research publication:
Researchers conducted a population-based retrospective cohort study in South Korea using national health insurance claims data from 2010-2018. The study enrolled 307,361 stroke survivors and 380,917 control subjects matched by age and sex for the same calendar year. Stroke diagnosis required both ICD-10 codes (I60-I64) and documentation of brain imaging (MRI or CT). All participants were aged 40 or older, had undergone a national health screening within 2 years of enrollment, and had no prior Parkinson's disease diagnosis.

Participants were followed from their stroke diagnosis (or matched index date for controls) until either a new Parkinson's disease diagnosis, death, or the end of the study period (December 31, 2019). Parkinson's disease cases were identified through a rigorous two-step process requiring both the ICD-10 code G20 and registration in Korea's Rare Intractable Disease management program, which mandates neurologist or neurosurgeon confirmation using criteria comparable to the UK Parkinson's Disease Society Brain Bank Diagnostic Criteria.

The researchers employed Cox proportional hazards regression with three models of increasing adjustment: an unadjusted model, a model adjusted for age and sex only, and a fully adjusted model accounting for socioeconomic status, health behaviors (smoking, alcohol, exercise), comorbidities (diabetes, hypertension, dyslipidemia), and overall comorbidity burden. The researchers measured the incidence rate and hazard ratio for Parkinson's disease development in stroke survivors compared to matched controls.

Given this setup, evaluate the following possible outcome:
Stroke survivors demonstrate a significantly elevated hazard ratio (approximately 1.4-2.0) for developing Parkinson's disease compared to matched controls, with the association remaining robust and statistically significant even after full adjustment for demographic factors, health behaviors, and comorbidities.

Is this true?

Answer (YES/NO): YES